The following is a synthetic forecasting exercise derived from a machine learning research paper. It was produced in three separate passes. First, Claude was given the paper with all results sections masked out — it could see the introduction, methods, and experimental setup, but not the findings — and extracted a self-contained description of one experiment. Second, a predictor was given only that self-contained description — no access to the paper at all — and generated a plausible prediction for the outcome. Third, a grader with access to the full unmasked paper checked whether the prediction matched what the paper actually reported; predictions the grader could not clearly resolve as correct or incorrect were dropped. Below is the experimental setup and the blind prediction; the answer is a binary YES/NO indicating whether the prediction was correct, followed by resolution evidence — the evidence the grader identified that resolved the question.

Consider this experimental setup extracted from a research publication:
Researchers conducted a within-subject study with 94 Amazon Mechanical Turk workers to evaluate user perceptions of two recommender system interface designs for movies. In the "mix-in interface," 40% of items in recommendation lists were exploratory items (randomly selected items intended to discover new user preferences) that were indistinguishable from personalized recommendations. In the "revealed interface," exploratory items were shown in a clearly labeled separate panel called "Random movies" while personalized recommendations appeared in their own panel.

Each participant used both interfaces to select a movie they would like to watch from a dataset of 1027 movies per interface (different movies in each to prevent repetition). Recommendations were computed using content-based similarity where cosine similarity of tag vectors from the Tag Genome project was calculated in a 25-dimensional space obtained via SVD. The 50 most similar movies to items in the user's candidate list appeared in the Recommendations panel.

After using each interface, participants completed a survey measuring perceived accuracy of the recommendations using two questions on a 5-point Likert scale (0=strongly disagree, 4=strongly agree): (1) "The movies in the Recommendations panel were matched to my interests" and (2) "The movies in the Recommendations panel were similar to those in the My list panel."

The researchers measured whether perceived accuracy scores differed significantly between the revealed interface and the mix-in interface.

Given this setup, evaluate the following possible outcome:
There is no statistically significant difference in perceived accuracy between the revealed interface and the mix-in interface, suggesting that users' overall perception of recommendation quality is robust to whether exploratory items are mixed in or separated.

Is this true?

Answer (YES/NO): YES